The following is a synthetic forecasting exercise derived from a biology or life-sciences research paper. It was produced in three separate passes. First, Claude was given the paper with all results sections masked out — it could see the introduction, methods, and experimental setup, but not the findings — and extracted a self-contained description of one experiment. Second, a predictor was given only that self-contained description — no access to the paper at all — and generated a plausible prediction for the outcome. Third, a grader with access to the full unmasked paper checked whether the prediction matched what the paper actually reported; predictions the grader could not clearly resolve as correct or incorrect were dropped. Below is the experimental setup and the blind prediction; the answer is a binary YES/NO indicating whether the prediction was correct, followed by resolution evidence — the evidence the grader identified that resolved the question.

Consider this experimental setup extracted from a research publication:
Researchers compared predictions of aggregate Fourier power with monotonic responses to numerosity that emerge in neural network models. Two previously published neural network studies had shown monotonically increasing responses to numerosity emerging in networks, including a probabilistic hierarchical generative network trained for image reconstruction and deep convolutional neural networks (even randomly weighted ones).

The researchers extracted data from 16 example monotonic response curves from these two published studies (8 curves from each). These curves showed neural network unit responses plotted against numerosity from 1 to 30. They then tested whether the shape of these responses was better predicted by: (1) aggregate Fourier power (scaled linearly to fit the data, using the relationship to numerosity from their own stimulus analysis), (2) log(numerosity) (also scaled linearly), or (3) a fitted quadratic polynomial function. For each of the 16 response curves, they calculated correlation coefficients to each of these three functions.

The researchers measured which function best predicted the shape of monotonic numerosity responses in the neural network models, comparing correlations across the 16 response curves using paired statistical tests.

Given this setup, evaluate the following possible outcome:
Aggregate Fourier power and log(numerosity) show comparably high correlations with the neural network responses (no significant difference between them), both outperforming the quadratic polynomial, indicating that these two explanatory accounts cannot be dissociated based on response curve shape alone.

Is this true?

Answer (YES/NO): NO